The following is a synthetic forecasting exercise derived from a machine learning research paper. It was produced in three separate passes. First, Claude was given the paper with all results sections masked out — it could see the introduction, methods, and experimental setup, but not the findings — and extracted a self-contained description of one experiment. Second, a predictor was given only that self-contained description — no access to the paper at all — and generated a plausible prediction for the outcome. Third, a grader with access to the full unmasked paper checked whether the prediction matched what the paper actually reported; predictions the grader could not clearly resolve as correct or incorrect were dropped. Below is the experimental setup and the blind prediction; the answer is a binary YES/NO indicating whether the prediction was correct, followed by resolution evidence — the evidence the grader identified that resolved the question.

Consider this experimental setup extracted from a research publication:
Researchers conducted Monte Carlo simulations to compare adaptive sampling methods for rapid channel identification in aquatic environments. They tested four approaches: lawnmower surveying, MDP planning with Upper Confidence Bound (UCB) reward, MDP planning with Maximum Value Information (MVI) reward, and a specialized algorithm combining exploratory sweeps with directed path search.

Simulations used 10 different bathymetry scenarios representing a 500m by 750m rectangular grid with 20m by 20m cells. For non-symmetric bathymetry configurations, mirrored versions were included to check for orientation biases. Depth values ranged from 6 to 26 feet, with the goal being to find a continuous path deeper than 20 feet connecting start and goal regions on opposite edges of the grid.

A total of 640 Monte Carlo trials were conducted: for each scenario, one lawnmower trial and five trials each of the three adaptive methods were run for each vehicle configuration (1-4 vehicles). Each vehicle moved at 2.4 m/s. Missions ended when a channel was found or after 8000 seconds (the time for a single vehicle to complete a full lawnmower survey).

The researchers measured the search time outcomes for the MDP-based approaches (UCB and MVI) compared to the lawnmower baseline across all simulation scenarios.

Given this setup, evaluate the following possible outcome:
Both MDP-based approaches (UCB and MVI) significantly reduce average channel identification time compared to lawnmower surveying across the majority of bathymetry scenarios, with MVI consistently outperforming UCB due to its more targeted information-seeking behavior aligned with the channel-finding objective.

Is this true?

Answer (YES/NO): NO